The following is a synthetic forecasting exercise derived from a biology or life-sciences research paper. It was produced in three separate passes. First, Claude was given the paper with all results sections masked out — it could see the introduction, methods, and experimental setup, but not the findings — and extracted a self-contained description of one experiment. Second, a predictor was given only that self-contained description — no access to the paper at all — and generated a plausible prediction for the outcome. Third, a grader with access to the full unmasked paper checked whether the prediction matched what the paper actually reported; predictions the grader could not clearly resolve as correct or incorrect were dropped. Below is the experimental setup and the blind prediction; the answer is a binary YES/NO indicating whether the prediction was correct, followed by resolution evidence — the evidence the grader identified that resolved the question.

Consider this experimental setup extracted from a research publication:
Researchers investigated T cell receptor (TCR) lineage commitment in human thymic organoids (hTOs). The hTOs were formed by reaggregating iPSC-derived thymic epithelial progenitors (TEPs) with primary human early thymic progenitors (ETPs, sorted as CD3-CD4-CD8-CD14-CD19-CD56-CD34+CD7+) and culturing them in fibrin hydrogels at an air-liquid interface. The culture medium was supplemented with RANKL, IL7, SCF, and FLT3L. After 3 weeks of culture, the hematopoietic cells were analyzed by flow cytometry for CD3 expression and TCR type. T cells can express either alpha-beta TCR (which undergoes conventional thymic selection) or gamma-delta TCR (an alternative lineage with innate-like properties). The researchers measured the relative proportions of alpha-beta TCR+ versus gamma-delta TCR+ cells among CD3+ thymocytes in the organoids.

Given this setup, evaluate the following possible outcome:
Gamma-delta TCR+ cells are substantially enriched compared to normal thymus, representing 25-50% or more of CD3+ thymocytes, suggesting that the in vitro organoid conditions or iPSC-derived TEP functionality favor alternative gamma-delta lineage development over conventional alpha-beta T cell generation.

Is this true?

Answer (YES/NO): NO